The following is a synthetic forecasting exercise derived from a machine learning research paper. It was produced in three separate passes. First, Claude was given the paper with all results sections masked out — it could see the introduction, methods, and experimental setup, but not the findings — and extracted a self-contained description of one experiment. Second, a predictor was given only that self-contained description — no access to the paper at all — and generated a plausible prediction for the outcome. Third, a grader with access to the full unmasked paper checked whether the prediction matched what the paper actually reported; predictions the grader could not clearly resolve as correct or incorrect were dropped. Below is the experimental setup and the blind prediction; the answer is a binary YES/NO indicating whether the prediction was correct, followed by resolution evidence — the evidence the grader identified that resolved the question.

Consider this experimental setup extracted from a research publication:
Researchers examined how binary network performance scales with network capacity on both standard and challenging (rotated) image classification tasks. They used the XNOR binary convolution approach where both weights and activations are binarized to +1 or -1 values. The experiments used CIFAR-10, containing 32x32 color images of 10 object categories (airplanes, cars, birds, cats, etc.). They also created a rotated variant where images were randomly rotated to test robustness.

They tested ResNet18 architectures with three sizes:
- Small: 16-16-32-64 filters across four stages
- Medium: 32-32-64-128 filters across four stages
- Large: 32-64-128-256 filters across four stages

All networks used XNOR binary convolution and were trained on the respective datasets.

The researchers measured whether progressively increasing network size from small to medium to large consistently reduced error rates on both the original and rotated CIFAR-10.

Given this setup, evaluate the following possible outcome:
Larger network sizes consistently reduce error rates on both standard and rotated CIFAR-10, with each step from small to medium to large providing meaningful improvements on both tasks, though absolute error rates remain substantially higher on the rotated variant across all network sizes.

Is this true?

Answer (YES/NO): YES